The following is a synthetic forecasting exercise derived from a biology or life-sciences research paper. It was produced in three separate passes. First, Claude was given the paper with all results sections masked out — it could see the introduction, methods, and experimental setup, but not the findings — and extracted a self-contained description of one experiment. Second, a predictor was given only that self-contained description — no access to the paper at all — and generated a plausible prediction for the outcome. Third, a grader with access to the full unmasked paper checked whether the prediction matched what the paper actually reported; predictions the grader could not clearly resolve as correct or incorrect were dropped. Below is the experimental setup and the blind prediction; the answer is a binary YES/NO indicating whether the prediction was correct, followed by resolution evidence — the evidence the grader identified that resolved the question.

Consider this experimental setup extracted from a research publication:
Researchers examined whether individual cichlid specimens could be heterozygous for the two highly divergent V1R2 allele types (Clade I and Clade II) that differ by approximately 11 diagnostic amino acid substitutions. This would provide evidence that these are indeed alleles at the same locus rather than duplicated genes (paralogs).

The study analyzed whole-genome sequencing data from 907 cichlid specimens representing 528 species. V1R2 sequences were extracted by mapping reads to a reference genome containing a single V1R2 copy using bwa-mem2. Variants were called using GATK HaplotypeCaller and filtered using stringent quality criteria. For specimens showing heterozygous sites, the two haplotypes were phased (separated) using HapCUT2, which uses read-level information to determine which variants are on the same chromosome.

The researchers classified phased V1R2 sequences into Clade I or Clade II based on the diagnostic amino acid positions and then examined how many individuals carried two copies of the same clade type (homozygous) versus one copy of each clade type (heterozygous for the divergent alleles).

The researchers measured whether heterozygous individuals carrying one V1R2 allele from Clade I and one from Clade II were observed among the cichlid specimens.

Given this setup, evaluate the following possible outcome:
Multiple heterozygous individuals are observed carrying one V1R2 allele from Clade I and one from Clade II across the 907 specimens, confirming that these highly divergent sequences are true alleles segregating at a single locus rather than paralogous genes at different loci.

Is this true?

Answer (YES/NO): YES